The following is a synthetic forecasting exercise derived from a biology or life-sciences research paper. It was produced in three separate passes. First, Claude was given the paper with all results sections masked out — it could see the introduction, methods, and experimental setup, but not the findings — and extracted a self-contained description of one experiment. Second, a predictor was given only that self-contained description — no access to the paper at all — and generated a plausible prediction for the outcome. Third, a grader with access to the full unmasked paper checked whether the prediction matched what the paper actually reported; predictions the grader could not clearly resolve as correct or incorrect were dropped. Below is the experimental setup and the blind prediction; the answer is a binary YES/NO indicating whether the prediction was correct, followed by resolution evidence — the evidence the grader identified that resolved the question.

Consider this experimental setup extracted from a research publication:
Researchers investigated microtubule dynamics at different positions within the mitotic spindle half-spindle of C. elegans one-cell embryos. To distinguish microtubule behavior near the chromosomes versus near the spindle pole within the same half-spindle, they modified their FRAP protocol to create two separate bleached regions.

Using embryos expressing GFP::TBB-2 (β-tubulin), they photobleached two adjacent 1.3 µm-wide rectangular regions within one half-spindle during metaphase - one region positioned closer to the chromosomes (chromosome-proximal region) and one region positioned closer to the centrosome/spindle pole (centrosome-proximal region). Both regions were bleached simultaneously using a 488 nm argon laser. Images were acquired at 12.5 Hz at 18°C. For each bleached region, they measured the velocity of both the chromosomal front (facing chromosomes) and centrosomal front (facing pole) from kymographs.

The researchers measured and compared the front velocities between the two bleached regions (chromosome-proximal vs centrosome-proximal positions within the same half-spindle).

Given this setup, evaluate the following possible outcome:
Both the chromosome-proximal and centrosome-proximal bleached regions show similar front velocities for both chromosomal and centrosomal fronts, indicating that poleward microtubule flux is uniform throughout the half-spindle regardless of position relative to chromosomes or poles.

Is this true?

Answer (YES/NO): NO